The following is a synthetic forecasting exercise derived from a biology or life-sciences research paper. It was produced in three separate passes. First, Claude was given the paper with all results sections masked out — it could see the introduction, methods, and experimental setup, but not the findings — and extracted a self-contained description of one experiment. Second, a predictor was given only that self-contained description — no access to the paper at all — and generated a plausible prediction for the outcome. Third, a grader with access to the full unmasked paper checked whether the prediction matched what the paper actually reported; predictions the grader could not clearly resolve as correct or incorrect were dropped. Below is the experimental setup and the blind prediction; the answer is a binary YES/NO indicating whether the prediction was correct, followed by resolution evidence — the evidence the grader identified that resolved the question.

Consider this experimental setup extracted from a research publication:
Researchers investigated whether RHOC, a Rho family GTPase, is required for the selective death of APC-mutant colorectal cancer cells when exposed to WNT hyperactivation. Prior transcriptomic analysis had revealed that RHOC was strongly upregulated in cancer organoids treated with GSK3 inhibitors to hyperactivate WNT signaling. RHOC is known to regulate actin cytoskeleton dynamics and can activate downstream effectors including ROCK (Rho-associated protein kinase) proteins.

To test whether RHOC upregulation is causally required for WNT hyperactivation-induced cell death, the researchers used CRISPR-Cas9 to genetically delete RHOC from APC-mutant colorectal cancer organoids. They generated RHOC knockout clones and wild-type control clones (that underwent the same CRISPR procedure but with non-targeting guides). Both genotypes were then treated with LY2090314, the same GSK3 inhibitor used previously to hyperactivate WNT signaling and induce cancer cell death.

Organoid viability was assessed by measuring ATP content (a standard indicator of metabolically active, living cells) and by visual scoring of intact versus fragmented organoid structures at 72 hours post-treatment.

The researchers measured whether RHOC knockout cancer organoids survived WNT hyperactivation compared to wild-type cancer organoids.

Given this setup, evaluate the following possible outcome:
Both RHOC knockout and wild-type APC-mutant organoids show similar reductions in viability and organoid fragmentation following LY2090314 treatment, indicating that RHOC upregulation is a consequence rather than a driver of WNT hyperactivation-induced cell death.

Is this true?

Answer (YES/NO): NO